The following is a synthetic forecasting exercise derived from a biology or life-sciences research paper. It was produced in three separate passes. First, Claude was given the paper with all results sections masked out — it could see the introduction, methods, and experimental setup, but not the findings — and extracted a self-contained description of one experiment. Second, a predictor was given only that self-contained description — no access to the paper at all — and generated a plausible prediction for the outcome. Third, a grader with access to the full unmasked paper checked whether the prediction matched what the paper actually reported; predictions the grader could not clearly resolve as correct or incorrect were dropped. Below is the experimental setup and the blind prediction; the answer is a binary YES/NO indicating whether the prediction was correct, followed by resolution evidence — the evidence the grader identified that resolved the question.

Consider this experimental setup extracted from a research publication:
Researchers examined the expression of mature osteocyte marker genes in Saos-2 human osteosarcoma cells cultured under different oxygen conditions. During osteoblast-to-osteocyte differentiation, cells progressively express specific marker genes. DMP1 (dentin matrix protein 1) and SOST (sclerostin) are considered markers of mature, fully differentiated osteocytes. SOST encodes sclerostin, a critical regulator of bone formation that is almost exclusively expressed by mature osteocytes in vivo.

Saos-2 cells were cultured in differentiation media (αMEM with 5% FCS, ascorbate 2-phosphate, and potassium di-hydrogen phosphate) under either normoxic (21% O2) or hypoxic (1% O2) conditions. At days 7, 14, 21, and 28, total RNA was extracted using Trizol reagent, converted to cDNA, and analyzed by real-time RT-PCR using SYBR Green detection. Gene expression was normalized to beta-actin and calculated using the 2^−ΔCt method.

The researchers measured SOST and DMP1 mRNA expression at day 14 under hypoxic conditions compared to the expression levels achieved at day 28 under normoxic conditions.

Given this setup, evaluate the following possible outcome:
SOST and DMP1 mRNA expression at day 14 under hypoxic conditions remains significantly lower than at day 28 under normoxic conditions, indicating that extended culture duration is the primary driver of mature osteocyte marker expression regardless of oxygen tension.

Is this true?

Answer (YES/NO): NO